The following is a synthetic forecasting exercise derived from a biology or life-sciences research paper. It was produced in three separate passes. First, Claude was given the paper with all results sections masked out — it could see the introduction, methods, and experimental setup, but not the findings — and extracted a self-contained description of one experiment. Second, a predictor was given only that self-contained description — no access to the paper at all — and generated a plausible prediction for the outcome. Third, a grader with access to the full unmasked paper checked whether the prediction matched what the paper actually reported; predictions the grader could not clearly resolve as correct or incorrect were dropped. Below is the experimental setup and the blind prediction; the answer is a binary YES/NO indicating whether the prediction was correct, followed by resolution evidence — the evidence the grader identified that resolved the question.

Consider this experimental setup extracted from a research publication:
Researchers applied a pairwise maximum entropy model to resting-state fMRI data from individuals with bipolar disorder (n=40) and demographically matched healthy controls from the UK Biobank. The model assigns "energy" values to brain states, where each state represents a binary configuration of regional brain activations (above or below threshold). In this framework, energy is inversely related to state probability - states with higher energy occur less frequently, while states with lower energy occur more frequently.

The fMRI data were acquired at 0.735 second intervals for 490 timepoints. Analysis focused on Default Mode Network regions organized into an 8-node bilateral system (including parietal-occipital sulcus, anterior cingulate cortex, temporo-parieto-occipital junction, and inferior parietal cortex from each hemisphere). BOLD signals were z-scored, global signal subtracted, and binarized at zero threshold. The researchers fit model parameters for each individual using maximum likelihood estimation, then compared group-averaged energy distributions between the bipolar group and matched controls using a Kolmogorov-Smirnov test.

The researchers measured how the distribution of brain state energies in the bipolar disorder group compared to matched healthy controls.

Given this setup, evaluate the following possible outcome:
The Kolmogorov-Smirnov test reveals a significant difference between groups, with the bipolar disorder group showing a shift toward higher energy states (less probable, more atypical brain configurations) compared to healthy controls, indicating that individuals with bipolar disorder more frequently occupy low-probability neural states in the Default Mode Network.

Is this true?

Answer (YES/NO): NO